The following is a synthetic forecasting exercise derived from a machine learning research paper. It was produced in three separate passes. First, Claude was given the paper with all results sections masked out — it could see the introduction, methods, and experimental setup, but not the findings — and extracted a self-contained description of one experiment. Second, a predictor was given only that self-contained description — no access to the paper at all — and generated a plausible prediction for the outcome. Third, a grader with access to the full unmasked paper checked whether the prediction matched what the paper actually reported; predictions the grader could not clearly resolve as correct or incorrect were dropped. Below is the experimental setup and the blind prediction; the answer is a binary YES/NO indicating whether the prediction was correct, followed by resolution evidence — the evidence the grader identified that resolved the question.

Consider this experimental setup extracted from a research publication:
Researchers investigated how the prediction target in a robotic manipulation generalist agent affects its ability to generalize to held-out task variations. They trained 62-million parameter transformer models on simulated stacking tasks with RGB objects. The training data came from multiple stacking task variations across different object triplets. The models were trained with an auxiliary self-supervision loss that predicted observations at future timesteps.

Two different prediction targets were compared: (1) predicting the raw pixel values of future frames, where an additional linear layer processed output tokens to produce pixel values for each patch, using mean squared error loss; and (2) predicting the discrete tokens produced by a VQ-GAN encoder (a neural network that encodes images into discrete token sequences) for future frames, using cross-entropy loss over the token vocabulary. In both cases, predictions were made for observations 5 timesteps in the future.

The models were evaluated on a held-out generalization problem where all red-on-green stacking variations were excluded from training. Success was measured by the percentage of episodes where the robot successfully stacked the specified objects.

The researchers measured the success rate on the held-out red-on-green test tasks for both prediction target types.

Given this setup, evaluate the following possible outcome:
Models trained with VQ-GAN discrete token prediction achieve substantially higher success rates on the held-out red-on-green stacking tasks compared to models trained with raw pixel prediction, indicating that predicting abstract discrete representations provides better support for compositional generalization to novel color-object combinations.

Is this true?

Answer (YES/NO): YES